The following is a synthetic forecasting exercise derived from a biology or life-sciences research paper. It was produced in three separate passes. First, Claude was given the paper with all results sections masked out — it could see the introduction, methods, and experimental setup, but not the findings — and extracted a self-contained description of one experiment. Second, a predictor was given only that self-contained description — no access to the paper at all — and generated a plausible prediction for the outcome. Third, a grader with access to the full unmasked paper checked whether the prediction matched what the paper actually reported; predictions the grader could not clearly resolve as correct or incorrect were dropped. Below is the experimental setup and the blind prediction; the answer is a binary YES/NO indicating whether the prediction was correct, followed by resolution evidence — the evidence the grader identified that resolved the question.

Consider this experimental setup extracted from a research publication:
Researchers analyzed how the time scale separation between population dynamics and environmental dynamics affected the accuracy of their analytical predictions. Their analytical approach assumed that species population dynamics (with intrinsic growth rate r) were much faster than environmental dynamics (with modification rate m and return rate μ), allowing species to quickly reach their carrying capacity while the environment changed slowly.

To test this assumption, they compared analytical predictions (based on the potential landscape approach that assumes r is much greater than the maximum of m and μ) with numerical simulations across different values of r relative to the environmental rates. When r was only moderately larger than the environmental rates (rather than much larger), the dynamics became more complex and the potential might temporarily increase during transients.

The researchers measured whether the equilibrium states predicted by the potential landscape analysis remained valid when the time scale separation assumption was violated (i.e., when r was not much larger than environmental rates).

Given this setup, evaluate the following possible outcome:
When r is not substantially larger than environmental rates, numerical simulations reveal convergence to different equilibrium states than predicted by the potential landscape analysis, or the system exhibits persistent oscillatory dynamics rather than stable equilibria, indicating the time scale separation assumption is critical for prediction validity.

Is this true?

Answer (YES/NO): NO